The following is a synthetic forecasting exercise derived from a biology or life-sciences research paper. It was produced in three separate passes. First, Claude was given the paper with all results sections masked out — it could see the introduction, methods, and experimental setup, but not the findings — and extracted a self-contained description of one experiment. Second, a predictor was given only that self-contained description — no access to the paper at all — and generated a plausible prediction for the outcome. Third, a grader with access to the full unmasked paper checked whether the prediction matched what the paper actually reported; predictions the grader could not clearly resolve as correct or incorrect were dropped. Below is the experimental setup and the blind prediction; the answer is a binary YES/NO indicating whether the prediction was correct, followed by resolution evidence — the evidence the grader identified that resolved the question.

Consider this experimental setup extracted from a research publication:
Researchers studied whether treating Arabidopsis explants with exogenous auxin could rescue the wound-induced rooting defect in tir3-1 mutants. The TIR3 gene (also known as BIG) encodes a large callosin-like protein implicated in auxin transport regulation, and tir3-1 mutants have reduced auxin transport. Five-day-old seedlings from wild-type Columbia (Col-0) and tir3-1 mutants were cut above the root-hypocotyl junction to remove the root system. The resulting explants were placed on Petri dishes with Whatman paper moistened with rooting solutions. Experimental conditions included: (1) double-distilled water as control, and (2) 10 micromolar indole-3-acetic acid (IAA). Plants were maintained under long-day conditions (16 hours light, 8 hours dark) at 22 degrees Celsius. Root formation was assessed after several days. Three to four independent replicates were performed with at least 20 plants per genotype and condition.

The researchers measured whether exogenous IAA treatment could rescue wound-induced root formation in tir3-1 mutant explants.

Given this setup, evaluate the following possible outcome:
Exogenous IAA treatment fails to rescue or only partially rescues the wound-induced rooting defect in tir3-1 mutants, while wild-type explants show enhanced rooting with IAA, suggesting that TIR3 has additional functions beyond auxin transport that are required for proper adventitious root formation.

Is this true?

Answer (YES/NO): YES